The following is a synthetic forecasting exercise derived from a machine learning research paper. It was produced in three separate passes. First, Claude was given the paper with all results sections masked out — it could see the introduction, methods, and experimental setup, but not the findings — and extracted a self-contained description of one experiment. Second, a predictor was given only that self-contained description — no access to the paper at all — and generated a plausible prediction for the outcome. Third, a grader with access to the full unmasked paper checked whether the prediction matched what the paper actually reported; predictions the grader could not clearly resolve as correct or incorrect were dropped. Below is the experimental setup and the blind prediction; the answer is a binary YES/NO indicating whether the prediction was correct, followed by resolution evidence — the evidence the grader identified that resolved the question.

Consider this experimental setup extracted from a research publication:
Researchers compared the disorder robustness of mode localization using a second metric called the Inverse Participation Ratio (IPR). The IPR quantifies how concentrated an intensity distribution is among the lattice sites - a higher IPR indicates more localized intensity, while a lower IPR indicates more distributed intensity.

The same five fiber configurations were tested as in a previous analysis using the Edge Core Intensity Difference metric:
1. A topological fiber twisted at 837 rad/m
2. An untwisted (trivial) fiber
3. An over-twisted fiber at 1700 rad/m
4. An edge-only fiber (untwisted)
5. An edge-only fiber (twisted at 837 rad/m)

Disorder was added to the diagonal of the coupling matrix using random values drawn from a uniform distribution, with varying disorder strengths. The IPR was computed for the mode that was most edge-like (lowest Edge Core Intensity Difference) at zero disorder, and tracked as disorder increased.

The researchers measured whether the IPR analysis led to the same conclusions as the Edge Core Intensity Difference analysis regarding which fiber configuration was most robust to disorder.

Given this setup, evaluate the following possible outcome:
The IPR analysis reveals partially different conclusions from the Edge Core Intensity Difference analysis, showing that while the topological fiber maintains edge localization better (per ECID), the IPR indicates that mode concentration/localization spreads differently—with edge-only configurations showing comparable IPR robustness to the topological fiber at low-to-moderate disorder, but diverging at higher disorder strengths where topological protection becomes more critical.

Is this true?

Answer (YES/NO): NO